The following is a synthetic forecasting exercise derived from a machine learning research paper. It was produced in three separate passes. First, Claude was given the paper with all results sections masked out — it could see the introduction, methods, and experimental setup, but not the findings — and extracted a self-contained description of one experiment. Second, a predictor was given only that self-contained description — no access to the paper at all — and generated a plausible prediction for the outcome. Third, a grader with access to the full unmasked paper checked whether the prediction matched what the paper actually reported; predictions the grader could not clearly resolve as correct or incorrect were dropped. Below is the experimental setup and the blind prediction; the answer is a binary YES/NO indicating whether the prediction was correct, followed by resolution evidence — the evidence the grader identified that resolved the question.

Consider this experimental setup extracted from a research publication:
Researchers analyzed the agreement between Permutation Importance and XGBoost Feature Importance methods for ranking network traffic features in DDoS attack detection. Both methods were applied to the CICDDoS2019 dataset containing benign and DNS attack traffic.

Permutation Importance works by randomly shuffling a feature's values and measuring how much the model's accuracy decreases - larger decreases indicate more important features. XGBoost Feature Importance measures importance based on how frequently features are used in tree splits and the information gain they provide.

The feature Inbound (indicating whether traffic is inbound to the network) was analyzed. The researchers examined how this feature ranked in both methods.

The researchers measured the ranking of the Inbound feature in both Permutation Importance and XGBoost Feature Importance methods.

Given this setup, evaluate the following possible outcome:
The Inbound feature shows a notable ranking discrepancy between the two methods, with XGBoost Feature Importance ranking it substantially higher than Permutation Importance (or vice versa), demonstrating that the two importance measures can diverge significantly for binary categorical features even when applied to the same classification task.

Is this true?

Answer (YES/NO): NO